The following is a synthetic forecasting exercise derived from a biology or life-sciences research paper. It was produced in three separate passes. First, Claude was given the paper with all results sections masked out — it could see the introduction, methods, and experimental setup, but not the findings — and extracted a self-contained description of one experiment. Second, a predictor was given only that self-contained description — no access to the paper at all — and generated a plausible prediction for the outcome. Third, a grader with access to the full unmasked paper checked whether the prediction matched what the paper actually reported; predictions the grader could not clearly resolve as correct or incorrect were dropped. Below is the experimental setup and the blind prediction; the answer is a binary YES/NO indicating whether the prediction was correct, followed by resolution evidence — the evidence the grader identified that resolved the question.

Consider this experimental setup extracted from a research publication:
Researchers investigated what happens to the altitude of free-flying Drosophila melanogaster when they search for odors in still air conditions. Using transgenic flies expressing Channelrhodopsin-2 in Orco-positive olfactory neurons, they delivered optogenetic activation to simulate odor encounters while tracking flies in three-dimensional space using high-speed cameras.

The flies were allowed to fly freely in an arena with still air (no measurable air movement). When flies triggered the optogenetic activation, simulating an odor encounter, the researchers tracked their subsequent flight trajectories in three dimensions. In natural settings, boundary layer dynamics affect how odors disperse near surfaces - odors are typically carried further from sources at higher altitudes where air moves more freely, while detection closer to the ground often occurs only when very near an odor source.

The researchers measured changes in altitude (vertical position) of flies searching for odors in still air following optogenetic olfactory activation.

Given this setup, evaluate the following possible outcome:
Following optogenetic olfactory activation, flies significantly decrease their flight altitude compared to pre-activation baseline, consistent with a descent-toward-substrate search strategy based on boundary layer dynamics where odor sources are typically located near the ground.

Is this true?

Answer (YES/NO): YES